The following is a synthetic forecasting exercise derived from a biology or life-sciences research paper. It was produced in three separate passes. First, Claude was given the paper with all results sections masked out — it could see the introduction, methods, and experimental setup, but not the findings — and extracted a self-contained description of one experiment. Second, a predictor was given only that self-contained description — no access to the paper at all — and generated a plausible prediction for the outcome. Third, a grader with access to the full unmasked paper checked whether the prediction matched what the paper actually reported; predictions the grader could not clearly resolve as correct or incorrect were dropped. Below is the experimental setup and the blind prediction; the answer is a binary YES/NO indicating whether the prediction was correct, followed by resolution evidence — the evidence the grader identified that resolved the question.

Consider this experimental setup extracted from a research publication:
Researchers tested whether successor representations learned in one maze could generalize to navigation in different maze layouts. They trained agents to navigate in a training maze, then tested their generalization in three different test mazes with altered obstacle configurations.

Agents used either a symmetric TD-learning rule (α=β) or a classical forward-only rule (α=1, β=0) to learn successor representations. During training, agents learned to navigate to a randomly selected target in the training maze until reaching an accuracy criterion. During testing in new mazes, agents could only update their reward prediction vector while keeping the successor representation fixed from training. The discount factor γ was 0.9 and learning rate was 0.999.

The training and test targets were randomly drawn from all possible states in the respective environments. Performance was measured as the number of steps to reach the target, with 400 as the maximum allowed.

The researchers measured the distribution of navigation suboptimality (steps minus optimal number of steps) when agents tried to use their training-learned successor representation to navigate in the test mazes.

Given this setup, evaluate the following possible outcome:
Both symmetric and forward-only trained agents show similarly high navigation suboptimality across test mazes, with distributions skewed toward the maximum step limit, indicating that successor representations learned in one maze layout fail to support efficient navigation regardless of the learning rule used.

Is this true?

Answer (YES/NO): NO